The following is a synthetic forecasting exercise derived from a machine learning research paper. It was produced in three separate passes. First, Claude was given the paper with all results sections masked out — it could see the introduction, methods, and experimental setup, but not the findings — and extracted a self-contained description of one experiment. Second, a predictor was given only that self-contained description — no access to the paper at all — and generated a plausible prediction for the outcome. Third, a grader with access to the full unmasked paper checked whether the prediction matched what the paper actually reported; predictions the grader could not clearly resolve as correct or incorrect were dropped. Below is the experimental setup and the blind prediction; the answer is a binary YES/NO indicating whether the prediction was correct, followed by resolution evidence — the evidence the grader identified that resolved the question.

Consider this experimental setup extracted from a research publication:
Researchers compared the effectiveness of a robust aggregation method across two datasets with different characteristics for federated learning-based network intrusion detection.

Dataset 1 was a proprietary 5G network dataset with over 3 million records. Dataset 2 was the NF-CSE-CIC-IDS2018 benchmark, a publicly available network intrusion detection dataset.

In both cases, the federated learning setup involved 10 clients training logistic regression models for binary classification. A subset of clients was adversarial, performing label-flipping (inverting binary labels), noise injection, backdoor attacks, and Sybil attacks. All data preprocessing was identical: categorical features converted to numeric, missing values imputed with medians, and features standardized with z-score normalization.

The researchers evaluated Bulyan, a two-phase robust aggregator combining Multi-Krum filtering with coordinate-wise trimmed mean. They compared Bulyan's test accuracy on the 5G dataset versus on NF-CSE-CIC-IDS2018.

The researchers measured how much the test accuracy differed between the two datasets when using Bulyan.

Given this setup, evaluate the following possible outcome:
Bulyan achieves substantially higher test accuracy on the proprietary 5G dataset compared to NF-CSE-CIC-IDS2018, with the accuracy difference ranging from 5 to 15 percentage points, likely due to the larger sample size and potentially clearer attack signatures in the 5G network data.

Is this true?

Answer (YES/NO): YES